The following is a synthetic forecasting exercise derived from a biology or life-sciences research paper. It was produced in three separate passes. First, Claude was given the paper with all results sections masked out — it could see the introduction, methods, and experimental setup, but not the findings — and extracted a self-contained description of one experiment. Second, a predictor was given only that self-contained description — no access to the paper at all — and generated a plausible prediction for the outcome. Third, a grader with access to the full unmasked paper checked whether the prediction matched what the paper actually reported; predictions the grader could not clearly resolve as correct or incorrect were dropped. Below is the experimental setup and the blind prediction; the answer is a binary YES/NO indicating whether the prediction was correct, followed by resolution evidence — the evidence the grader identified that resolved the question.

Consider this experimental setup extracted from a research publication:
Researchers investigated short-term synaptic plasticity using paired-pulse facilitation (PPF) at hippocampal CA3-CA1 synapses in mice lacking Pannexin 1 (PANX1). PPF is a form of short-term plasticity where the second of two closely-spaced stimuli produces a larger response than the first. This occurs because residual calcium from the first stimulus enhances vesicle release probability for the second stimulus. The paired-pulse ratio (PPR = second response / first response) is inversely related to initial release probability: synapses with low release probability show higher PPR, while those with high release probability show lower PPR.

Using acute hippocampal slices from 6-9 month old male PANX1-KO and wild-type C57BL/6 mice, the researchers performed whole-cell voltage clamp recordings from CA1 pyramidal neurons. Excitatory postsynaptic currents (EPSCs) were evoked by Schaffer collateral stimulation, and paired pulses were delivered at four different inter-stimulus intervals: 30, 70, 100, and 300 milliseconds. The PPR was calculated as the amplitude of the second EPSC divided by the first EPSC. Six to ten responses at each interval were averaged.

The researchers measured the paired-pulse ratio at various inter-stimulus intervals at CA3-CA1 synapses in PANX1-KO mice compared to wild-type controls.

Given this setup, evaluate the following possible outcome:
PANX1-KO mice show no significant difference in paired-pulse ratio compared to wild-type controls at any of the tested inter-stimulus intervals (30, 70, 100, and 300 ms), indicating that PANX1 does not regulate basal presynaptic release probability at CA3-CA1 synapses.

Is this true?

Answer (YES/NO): YES